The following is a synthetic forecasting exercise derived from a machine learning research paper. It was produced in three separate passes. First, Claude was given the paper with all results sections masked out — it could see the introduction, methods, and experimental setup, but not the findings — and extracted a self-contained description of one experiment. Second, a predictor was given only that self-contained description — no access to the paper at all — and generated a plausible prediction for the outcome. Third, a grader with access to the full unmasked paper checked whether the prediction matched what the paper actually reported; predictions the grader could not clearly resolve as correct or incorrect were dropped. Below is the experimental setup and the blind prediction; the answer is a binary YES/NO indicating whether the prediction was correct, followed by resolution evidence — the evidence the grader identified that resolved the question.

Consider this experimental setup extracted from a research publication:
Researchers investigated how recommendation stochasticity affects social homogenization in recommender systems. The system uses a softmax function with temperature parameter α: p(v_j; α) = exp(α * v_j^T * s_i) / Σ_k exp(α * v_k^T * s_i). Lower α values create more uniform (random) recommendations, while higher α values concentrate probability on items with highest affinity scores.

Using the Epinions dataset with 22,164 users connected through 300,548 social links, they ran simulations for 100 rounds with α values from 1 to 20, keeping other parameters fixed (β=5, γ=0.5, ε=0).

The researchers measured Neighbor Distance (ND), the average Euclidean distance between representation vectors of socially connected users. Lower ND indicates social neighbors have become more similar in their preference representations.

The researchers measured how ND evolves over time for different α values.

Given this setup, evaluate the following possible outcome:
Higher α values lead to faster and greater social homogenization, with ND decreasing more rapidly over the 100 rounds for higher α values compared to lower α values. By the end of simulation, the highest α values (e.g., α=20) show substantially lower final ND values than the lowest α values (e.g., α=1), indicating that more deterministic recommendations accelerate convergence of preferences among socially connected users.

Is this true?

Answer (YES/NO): NO